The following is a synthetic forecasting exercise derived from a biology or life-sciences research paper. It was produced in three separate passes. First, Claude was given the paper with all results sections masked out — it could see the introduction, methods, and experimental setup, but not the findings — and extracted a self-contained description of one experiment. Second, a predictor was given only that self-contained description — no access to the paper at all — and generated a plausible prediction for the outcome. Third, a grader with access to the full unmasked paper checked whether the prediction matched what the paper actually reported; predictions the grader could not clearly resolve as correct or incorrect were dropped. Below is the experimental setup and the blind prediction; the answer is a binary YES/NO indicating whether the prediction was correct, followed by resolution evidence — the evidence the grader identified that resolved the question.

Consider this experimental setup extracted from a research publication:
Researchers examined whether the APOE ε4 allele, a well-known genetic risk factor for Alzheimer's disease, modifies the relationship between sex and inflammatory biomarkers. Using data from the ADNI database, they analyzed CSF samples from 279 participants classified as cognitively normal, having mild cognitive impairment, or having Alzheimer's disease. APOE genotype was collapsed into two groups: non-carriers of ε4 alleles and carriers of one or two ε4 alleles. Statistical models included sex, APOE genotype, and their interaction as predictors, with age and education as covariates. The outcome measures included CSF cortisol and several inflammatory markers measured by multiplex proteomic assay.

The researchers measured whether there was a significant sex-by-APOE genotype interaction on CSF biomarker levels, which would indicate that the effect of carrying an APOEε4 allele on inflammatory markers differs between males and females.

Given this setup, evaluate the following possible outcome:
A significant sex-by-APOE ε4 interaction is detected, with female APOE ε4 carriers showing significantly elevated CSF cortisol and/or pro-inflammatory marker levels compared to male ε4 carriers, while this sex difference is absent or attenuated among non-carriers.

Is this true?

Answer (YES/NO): NO